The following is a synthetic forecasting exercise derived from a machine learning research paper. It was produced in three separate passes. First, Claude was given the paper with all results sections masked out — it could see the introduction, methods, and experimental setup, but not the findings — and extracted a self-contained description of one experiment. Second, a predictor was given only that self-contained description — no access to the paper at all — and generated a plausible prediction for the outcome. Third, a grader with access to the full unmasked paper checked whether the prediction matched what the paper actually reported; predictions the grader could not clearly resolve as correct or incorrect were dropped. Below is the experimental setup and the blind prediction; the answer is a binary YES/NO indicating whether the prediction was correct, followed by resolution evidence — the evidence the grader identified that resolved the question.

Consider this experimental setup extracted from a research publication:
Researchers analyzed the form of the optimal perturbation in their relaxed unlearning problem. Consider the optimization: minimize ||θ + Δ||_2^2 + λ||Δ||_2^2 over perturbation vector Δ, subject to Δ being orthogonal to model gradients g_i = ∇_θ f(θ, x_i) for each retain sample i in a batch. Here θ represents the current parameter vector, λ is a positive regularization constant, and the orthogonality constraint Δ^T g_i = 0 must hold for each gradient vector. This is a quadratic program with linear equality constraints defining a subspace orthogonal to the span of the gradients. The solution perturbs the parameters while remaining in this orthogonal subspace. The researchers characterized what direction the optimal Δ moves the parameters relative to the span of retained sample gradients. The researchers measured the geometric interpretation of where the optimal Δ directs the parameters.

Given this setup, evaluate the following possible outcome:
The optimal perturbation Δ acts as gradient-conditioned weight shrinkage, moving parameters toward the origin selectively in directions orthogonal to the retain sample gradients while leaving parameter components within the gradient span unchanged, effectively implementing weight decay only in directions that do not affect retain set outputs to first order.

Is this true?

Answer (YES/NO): NO